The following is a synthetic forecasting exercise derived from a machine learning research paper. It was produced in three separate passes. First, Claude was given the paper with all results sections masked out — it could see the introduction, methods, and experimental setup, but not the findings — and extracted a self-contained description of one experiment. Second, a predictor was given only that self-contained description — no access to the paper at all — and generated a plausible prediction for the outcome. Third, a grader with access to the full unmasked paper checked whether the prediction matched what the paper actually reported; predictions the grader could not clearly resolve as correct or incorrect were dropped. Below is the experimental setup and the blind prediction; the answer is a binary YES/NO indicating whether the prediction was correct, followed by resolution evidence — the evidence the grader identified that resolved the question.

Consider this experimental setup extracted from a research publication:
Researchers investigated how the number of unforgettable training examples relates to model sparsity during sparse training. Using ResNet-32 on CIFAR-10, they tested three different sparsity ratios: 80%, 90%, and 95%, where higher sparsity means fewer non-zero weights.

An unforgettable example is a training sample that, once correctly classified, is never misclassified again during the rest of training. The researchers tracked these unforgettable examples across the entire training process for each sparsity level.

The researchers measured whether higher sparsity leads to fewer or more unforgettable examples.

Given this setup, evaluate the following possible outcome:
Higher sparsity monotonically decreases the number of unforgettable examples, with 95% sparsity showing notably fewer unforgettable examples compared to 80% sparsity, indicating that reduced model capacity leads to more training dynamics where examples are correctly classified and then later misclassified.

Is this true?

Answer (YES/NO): YES